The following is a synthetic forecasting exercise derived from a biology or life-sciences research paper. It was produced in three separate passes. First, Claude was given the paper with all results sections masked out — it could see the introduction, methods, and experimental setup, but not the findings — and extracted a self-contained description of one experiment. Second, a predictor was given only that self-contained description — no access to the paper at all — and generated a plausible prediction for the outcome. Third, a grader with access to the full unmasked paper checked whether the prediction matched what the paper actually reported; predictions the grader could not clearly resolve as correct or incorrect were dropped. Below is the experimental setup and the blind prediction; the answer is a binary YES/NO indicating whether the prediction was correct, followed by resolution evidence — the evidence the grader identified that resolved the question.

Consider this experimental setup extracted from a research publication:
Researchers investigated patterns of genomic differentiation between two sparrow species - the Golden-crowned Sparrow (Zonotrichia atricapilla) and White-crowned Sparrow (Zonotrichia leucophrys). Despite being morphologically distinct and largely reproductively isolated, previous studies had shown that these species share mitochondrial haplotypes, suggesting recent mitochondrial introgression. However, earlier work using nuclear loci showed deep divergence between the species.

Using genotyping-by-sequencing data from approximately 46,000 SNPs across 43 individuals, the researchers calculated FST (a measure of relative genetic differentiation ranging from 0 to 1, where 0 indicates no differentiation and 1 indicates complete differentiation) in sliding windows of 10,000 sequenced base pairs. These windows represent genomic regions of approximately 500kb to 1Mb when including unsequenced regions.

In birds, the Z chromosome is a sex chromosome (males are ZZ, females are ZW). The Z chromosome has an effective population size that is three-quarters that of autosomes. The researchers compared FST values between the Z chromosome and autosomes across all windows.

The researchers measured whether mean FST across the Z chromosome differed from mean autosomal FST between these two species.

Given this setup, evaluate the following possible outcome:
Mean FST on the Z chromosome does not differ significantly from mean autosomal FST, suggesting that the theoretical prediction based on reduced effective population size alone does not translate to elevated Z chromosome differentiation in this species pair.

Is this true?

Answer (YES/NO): NO